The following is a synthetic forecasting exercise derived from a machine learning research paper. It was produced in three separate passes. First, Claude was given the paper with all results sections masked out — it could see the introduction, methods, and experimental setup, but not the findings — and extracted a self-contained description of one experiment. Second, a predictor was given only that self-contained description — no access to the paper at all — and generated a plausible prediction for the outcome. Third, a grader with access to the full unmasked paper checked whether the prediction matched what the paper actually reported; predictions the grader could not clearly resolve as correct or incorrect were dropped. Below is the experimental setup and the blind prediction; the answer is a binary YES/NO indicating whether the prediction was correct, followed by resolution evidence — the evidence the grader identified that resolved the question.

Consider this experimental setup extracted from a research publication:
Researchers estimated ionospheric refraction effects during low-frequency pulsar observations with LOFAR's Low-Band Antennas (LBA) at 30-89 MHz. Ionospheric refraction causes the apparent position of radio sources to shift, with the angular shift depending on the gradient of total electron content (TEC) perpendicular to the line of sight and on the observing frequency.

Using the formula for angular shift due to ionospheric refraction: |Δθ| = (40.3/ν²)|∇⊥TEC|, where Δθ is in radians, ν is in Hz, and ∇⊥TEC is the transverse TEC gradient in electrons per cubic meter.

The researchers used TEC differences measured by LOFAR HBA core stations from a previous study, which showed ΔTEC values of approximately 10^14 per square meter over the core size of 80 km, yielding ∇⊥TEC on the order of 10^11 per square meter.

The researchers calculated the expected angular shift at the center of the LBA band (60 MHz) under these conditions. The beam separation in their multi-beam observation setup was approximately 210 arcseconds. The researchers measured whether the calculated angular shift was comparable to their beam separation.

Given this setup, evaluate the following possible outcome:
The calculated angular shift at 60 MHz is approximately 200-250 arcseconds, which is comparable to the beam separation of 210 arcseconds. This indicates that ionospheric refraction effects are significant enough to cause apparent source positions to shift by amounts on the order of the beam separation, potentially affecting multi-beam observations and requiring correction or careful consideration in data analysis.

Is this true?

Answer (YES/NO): YES